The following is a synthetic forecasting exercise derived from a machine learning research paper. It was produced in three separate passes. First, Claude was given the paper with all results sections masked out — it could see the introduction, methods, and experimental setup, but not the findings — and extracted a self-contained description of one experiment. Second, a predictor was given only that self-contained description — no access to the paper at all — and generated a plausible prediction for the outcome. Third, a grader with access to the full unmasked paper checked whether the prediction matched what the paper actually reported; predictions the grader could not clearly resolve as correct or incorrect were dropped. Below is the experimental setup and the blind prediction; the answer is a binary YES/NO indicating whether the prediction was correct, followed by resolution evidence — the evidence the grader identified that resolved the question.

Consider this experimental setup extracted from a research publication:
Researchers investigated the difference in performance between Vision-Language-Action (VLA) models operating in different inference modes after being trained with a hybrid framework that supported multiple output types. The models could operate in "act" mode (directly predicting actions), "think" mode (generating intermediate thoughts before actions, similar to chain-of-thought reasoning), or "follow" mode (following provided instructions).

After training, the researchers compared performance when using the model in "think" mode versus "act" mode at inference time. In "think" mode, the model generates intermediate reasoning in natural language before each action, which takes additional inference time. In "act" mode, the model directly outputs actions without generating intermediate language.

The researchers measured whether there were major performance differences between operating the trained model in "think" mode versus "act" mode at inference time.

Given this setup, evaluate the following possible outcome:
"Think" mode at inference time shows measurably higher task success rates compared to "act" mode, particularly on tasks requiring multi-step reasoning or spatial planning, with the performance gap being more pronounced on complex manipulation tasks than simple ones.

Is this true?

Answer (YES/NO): NO